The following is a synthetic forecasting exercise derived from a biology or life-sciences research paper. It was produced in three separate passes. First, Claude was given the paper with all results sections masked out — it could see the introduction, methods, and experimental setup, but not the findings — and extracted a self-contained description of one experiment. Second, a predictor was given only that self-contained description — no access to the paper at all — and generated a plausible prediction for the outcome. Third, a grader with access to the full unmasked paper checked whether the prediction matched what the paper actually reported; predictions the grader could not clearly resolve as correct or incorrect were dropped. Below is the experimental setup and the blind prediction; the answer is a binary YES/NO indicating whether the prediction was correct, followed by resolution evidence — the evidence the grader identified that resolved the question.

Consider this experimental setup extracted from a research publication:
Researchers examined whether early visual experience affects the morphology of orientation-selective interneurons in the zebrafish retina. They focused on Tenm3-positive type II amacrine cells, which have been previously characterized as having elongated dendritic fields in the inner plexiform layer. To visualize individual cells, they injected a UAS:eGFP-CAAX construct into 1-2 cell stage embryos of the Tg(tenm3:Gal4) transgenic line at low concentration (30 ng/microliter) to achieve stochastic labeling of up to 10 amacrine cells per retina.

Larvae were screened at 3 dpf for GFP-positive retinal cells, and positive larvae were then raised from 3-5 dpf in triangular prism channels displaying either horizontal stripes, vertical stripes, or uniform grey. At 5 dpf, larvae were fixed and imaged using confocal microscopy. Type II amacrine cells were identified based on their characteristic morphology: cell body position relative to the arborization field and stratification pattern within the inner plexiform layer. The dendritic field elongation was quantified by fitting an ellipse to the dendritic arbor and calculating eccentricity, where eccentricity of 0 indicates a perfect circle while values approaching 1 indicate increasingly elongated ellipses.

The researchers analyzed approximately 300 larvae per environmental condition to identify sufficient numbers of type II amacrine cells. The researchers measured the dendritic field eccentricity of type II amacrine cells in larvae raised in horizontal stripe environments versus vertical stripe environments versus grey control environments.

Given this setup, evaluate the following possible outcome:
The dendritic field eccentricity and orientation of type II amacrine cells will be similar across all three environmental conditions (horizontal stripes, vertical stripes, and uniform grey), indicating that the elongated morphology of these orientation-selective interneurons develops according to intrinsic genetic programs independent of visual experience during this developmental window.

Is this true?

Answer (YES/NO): NO